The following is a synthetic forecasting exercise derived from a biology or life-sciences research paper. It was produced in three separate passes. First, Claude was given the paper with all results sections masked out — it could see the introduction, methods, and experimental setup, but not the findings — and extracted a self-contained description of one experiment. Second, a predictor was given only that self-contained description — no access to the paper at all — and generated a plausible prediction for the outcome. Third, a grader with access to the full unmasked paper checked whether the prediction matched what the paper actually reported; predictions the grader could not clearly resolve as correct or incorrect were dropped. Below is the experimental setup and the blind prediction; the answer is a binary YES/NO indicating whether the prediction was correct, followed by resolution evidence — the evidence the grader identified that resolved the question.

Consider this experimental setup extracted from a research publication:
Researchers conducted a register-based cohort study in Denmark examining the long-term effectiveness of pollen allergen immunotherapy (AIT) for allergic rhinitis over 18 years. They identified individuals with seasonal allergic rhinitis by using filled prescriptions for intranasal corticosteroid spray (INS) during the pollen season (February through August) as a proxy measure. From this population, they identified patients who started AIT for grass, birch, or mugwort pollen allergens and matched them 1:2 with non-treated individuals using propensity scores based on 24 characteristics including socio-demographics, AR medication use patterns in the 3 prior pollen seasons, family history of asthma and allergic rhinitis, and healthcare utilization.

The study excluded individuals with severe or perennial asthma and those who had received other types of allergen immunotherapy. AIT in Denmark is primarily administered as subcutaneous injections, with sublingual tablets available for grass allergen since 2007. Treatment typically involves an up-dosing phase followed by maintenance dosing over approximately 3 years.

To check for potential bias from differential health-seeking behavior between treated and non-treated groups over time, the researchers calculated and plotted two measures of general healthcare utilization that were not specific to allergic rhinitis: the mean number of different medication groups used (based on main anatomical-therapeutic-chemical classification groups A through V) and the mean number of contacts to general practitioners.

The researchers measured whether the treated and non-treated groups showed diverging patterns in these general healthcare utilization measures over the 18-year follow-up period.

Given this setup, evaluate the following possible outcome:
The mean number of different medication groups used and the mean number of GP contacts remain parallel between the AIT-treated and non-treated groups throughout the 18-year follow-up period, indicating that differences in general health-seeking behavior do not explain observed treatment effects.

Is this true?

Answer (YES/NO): NO